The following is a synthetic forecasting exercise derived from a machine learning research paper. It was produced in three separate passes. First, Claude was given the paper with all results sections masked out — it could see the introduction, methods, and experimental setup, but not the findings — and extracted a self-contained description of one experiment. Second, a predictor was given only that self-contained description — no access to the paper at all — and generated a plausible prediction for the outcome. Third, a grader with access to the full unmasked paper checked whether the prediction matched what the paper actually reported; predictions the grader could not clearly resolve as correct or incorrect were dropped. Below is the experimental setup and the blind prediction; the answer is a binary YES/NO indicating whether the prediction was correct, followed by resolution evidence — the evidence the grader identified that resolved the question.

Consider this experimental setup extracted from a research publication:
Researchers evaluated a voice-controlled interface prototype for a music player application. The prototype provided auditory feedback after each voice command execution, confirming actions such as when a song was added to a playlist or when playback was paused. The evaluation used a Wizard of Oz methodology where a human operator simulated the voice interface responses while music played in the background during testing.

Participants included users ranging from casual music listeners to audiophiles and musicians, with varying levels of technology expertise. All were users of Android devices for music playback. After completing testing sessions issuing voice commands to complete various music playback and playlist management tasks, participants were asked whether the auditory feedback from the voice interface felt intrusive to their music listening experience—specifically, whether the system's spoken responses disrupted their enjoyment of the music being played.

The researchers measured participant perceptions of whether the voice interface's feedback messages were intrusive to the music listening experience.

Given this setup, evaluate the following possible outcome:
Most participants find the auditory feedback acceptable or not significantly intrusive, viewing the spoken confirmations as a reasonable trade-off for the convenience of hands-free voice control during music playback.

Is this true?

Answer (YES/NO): NO